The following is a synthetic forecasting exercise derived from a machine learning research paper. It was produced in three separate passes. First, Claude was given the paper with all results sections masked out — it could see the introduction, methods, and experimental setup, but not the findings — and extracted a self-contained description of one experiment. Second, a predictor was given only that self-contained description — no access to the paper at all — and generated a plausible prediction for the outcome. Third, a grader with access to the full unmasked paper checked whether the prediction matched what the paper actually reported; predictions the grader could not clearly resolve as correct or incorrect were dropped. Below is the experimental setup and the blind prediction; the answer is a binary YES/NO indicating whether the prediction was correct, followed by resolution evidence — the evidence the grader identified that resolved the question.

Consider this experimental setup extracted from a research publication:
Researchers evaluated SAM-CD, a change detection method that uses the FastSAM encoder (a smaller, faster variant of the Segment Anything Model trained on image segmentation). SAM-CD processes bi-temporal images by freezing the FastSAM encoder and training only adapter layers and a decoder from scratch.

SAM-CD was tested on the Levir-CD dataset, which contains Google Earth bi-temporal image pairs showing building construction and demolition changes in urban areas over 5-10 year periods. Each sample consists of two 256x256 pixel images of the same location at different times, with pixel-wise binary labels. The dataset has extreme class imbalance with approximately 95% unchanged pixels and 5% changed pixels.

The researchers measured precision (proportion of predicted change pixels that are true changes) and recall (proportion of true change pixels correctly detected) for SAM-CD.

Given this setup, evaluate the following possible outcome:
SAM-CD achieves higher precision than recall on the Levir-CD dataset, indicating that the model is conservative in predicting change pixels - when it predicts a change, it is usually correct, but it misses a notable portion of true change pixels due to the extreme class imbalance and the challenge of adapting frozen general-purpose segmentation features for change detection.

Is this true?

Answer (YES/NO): NO